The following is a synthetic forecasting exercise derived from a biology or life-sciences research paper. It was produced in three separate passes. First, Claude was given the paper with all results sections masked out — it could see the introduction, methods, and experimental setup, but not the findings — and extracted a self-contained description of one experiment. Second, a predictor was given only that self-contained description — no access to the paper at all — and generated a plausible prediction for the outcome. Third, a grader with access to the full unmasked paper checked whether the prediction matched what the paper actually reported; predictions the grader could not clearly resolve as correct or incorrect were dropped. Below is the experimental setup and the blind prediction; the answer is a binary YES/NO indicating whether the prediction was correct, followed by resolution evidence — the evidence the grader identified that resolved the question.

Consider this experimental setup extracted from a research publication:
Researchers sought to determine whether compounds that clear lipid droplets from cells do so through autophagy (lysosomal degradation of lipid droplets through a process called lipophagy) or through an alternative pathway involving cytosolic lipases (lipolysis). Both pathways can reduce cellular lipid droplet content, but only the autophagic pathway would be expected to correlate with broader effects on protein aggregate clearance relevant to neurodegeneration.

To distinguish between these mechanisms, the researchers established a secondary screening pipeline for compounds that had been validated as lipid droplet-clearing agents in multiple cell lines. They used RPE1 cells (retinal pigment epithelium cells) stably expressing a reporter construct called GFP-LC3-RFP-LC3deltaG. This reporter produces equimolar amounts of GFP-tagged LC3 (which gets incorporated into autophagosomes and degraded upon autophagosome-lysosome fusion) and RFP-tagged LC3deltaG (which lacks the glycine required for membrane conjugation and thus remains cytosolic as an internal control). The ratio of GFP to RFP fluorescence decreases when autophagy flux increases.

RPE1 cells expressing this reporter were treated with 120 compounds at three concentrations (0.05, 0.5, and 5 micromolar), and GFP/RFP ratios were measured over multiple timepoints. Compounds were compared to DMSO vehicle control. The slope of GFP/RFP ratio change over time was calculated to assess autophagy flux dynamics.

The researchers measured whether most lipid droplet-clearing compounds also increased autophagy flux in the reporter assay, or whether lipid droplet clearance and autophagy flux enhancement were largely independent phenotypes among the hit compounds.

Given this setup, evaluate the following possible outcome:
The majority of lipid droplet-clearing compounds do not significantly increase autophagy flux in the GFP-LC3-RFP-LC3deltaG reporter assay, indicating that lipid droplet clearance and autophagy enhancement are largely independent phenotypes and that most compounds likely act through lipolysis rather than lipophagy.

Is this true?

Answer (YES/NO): YES